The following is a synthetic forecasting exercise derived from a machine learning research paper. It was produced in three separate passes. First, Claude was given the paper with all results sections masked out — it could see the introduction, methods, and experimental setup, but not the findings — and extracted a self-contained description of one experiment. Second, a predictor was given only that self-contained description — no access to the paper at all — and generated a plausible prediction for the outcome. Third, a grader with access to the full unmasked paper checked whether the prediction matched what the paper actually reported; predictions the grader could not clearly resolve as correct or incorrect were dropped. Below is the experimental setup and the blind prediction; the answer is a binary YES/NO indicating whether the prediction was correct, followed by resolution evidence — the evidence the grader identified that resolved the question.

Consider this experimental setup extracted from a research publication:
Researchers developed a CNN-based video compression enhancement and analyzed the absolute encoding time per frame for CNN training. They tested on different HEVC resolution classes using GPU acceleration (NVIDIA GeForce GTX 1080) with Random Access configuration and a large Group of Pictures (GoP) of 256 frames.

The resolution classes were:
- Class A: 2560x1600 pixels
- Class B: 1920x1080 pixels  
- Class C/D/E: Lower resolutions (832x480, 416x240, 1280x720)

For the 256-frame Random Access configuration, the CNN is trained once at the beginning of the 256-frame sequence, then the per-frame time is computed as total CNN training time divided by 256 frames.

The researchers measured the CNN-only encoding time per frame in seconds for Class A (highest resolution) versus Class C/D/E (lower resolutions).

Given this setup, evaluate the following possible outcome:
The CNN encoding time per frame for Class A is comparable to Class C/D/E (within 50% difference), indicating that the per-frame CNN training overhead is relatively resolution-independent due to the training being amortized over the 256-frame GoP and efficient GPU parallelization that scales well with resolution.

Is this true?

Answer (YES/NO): YES